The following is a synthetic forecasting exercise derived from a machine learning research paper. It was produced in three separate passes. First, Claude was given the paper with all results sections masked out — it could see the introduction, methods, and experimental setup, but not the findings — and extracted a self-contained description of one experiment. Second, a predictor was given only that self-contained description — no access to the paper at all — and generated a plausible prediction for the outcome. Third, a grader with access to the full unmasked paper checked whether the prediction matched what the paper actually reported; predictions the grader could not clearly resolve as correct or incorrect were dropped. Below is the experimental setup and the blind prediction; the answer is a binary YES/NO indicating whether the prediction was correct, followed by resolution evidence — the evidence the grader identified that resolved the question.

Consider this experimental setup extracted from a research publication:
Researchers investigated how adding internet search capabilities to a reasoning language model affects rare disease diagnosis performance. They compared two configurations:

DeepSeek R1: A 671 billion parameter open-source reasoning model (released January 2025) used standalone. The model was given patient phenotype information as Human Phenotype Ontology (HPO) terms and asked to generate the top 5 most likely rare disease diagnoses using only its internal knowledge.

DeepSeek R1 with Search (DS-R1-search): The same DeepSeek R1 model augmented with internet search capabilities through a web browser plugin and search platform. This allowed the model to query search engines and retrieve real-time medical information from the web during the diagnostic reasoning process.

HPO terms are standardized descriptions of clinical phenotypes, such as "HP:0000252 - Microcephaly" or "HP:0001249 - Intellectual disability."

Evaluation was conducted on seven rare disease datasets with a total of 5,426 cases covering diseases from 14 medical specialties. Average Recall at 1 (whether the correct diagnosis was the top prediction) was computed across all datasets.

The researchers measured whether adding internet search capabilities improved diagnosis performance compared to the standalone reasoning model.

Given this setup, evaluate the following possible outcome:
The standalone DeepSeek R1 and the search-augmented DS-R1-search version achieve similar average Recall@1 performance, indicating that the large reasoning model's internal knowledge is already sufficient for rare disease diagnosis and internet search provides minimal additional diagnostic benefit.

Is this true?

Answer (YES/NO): NO